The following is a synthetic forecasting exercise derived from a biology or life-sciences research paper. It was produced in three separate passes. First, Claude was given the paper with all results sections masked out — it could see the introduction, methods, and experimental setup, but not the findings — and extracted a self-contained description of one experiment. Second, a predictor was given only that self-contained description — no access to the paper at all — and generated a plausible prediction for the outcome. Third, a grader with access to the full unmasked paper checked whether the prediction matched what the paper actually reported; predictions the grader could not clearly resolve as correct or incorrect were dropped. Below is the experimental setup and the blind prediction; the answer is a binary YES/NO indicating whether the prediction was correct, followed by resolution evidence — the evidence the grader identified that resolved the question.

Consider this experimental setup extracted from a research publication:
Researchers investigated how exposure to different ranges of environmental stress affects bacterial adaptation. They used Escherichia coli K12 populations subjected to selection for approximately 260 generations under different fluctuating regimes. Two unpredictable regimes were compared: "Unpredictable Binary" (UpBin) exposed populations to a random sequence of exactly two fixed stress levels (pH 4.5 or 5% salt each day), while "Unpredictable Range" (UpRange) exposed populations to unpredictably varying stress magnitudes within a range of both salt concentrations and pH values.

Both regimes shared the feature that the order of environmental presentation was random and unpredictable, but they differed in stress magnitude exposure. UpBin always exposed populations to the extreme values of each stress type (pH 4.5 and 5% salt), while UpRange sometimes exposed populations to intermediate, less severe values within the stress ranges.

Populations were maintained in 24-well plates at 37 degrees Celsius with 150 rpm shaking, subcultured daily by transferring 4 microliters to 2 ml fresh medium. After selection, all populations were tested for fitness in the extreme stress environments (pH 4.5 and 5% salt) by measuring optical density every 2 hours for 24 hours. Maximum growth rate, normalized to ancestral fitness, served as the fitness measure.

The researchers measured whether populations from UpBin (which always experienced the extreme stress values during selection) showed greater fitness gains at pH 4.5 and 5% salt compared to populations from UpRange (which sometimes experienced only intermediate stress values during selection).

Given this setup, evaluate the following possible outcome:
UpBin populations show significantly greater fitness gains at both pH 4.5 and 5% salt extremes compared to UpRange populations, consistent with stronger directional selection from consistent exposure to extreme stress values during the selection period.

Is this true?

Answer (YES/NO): NO